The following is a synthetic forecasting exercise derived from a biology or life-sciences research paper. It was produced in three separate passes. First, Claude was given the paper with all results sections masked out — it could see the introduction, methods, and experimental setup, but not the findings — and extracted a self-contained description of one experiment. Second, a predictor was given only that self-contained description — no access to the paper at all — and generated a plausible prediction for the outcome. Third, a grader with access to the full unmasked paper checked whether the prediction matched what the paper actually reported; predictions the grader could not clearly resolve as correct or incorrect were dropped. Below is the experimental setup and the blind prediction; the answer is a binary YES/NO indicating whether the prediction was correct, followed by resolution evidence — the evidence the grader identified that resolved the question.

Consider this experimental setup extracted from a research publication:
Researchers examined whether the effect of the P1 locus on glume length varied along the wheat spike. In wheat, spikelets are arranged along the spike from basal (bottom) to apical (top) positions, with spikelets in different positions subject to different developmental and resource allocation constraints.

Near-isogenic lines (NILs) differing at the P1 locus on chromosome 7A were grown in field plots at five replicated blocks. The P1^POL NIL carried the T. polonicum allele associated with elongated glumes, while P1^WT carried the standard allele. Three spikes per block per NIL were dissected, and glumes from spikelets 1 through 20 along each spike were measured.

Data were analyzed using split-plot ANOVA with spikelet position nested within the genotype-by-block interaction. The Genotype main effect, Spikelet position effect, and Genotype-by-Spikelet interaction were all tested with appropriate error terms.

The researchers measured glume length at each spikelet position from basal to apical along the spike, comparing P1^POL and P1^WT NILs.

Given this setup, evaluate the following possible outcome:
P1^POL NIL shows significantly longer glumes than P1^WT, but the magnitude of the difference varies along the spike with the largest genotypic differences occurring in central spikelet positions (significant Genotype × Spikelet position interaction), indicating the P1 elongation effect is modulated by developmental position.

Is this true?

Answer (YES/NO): NO